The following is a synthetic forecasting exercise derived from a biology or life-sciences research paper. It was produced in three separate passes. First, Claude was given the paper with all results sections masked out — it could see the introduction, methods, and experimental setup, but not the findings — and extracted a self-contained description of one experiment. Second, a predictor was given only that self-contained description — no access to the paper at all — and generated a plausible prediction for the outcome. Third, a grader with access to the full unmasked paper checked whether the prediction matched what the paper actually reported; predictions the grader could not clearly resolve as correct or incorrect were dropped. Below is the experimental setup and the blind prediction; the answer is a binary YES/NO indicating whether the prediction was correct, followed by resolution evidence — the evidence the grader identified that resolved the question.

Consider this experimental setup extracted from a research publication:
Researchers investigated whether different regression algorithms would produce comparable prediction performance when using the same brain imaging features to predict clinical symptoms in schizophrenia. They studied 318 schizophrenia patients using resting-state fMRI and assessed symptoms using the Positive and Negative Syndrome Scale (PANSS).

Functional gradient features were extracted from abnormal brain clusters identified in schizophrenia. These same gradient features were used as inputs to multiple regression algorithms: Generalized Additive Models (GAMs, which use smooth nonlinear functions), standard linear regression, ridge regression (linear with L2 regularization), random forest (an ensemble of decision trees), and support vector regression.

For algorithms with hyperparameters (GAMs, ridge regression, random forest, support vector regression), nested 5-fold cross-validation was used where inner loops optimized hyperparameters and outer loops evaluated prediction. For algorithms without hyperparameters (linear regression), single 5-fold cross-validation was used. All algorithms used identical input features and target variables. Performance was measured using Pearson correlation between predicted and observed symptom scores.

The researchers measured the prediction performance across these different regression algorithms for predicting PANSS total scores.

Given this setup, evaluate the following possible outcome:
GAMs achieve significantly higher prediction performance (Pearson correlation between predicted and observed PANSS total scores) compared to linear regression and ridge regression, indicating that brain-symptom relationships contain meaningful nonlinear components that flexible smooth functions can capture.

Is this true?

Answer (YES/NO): YES